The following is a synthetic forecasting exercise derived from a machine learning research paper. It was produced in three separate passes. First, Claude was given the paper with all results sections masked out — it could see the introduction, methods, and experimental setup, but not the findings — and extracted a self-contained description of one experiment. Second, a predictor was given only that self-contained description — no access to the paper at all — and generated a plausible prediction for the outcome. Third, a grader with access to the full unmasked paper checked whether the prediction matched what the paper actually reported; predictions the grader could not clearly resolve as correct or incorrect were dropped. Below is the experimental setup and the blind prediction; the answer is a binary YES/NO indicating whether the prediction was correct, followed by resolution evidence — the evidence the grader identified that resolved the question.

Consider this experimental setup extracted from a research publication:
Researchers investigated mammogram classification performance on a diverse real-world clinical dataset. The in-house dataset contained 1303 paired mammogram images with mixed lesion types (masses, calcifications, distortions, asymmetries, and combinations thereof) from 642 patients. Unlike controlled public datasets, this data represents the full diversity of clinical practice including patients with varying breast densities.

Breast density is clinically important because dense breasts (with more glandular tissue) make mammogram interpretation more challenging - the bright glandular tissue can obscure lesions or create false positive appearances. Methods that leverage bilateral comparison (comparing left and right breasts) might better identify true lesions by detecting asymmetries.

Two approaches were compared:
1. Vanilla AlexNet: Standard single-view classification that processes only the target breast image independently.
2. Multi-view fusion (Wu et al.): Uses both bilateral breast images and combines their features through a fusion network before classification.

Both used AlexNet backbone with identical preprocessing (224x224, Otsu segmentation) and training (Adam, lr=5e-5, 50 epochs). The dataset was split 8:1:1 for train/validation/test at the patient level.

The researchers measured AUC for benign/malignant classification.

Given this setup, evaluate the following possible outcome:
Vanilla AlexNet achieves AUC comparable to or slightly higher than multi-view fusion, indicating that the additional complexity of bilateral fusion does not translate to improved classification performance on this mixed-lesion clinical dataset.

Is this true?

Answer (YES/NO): NO